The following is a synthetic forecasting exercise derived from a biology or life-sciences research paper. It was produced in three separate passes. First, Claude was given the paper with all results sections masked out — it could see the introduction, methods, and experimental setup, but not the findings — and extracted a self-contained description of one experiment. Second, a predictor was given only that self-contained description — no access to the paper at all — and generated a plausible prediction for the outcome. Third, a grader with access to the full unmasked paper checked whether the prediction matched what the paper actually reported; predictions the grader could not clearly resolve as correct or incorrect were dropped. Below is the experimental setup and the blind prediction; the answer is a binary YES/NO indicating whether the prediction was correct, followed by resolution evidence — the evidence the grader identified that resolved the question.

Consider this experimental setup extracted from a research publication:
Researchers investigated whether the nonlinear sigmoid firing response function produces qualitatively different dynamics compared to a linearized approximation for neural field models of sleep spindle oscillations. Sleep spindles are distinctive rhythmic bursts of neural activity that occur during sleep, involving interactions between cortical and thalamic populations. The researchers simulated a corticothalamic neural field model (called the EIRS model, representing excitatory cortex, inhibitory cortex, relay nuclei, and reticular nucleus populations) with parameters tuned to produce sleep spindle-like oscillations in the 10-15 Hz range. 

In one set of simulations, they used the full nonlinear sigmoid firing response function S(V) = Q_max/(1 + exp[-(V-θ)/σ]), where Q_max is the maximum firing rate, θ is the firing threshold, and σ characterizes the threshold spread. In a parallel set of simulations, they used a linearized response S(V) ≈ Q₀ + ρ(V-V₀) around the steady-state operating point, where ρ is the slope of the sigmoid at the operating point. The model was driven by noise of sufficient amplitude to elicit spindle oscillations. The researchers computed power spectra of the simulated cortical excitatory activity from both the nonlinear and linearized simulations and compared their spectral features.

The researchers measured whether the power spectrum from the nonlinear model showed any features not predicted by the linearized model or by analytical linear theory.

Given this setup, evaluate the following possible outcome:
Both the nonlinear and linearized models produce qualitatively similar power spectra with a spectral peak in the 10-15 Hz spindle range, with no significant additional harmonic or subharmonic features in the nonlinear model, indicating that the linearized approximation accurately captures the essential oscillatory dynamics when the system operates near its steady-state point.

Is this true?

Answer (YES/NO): NO